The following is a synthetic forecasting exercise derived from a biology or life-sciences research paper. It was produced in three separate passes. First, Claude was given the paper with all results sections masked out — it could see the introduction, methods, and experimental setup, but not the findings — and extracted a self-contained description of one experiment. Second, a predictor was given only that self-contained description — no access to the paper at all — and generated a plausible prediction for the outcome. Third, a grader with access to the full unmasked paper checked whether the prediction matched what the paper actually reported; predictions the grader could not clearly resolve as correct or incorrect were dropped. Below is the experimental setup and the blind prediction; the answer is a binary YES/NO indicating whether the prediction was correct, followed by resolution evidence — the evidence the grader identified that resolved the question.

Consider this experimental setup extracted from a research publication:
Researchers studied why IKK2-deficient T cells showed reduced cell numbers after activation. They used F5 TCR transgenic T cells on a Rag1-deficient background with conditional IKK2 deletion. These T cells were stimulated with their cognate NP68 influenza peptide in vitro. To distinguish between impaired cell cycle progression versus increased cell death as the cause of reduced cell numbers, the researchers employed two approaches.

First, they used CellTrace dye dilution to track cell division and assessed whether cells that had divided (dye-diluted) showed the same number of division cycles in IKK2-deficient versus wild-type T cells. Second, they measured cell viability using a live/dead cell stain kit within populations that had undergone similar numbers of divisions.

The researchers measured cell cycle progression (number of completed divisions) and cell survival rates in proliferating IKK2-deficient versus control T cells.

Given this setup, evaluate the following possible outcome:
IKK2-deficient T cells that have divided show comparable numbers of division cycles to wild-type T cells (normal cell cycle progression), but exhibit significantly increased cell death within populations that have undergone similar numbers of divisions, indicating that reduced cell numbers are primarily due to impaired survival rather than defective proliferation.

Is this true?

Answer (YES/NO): YES